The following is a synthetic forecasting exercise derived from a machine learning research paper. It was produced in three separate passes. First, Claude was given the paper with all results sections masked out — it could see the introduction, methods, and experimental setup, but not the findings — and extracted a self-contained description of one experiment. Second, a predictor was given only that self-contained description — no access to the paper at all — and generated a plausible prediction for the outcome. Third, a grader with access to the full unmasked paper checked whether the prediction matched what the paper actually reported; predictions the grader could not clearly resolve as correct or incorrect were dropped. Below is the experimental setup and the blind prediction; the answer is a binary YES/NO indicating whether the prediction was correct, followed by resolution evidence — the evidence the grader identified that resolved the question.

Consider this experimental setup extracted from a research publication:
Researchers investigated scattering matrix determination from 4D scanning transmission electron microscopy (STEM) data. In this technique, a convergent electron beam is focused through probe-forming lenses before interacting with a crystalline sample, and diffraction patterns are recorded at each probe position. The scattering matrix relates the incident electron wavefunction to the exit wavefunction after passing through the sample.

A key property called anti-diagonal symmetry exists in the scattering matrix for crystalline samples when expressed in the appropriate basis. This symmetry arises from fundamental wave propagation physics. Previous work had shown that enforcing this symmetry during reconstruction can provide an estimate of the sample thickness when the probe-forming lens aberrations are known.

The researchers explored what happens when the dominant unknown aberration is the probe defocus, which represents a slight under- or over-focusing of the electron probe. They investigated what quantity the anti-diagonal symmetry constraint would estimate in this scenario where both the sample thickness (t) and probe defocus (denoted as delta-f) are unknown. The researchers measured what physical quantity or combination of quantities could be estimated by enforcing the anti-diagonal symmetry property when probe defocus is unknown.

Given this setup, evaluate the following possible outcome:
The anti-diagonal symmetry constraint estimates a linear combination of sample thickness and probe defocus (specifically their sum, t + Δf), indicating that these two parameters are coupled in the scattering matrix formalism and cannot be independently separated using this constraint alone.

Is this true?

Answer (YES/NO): NO